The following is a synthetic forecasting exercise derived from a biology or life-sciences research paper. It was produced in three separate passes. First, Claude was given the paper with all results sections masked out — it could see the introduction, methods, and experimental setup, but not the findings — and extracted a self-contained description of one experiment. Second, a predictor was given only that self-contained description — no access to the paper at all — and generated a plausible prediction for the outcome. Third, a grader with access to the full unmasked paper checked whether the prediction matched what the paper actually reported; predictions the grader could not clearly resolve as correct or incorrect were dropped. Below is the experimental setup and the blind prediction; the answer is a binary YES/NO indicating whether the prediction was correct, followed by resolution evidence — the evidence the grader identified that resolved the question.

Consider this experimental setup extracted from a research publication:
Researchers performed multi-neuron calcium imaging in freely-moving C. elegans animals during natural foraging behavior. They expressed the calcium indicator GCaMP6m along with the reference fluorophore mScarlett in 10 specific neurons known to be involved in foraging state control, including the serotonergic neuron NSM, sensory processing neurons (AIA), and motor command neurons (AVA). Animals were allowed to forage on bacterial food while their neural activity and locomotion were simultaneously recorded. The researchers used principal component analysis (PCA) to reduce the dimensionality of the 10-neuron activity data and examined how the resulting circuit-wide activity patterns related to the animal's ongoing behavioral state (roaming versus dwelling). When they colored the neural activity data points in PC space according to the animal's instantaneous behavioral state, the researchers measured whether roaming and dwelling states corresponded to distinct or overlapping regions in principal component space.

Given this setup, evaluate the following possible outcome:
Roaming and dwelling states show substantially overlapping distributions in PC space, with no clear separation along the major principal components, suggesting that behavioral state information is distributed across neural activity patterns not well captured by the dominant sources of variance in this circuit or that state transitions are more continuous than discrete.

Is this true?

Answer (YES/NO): NO